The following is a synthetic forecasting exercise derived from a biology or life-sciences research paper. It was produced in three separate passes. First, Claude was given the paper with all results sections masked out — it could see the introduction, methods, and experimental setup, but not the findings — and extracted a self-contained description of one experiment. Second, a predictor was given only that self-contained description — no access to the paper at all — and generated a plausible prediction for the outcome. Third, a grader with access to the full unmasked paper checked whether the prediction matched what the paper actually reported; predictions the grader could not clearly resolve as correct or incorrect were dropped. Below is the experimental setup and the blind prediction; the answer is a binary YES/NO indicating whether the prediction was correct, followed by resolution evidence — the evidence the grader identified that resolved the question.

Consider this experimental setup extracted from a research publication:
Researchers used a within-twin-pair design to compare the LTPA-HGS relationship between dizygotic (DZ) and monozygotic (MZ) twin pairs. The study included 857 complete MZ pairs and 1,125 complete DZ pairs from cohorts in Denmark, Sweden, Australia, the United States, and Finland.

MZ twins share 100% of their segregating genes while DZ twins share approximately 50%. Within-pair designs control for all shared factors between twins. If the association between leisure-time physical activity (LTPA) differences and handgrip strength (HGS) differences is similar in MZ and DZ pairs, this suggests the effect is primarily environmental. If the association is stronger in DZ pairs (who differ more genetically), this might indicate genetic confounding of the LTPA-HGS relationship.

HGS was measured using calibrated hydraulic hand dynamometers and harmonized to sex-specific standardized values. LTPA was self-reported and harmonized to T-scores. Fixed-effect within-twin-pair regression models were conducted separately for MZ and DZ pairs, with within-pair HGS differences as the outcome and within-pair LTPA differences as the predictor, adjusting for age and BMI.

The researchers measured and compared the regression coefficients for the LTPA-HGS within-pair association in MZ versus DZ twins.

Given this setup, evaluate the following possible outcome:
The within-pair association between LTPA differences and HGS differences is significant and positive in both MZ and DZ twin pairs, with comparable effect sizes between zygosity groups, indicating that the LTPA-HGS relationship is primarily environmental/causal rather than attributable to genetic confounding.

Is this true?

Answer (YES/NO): NO